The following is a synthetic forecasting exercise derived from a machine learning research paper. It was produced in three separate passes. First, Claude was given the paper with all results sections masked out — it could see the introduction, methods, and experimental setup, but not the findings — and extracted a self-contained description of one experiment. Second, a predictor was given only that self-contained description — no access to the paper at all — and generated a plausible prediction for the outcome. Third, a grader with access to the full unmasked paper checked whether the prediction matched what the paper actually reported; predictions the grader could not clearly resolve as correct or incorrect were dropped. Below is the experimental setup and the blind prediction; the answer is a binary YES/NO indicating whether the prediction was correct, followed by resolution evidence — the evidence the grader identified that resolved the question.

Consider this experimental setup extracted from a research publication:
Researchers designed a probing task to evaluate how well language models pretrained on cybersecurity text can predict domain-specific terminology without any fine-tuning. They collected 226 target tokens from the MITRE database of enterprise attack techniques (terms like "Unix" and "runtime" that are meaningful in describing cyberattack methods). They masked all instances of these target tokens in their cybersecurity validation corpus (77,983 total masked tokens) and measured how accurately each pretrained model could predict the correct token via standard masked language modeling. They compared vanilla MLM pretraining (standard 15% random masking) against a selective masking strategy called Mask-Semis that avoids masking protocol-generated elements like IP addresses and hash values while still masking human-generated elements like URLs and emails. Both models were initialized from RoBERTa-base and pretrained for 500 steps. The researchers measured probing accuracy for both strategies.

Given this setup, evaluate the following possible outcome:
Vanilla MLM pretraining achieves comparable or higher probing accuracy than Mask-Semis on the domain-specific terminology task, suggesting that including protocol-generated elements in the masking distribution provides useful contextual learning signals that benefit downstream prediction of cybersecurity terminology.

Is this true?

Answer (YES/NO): NO